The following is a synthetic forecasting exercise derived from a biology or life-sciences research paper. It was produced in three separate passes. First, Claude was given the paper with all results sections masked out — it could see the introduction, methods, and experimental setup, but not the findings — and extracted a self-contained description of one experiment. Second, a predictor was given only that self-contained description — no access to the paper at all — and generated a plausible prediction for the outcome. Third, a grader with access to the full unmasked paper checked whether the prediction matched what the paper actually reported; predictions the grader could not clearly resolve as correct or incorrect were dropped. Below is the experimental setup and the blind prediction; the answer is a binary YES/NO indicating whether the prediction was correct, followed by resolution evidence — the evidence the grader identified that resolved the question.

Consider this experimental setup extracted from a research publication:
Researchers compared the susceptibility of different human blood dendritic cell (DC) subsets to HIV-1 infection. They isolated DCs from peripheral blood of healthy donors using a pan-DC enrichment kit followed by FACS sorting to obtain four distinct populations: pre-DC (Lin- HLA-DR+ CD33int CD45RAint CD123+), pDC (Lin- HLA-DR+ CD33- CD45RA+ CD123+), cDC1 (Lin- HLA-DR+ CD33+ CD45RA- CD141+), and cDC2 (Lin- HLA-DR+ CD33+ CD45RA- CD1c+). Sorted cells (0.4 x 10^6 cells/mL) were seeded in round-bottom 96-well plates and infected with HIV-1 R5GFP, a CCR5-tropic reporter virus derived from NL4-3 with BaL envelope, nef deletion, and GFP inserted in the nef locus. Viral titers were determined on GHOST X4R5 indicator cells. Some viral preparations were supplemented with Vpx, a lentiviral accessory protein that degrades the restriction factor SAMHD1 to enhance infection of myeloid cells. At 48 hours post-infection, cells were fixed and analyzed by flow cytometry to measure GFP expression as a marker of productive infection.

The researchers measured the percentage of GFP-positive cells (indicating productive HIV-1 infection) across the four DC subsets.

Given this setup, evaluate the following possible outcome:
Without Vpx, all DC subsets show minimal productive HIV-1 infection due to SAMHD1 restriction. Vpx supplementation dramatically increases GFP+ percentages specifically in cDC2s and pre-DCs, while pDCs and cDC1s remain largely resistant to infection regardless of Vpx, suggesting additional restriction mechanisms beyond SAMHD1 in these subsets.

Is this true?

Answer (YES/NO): NO